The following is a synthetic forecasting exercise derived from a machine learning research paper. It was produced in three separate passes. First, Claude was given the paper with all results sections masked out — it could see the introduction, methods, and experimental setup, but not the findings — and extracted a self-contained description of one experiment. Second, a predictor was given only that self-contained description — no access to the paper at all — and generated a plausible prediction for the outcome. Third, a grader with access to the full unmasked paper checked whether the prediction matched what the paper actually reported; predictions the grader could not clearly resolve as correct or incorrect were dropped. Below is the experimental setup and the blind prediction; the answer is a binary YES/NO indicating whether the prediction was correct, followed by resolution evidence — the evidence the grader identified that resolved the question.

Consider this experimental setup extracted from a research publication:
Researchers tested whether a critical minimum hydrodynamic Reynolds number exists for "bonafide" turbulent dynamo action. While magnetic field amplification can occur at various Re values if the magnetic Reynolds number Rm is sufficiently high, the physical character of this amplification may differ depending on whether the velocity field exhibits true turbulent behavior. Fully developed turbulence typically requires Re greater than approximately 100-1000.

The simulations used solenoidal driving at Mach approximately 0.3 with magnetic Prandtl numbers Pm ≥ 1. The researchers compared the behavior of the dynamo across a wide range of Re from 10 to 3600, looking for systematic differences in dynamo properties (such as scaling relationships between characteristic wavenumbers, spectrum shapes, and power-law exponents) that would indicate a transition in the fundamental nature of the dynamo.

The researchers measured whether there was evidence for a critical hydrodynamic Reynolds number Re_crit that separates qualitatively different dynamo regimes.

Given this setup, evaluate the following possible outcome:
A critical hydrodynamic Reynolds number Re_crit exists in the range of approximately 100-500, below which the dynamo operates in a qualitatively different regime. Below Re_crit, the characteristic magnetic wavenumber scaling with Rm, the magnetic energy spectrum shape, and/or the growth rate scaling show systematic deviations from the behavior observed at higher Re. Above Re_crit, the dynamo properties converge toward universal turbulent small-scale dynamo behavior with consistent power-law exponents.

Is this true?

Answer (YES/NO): YES